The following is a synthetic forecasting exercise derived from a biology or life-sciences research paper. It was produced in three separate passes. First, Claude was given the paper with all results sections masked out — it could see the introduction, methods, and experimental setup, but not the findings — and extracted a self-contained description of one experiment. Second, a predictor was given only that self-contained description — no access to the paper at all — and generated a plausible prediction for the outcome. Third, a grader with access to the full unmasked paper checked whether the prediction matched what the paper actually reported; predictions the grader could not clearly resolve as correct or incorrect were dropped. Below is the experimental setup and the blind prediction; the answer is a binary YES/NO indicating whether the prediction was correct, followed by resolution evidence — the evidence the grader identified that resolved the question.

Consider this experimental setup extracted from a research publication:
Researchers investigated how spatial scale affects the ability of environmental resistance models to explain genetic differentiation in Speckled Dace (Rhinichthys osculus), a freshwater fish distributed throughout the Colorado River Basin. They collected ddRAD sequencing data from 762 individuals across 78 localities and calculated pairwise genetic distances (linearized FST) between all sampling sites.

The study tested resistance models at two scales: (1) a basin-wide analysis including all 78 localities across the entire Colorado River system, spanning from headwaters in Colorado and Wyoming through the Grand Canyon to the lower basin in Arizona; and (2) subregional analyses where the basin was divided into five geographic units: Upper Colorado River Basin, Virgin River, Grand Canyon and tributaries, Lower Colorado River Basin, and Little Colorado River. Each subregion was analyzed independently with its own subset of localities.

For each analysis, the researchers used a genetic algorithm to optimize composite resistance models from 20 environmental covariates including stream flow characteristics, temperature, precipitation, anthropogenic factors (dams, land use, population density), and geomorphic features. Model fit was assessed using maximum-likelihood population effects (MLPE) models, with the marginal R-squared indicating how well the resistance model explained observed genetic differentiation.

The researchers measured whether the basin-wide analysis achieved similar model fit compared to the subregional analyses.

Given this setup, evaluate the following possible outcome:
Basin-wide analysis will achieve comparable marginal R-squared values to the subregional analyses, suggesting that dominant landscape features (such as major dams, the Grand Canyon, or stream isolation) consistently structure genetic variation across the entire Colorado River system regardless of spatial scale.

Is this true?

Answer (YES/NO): NO